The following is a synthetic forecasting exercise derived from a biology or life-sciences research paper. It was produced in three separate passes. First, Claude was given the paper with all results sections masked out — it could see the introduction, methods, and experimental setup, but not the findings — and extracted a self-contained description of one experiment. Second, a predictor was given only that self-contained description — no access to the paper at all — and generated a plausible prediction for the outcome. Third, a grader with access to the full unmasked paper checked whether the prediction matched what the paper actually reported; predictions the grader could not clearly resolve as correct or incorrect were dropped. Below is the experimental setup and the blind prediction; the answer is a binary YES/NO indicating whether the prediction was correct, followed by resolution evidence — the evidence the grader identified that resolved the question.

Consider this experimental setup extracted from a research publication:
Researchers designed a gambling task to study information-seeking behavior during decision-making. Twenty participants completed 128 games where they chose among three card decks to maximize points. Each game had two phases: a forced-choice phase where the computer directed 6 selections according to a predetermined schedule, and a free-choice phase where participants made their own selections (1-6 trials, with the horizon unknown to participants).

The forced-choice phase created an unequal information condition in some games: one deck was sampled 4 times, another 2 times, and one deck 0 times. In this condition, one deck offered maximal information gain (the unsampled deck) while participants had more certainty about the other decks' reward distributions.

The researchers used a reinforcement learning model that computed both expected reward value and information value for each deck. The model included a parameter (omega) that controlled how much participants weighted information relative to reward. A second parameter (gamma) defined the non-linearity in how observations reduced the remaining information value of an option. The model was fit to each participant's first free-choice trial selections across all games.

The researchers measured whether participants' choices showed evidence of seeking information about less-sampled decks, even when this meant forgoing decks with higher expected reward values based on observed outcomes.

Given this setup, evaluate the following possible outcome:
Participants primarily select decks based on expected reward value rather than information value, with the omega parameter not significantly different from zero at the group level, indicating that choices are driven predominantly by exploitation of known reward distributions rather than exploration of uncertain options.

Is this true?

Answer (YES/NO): NO